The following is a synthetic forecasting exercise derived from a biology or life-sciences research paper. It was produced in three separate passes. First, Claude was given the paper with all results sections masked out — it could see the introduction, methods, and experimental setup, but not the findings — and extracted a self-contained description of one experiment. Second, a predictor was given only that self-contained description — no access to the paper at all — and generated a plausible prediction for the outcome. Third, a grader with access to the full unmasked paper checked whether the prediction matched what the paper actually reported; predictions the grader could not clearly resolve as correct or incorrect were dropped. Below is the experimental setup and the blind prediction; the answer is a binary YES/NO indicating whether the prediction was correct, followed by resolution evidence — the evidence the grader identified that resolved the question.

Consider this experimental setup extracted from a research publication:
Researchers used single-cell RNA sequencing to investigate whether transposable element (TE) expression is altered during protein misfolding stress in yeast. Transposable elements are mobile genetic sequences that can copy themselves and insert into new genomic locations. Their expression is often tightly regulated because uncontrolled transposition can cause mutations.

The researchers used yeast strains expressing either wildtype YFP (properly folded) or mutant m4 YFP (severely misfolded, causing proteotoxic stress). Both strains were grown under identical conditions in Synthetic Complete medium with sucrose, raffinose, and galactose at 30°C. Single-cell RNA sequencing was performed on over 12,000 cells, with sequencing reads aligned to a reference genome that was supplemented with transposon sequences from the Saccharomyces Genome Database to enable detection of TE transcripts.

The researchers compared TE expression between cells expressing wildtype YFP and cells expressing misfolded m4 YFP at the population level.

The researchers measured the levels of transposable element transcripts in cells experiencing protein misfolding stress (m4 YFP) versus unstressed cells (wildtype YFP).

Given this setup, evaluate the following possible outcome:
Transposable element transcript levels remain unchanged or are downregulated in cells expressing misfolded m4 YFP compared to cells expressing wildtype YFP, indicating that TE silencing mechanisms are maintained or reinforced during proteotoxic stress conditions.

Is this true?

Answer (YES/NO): NO